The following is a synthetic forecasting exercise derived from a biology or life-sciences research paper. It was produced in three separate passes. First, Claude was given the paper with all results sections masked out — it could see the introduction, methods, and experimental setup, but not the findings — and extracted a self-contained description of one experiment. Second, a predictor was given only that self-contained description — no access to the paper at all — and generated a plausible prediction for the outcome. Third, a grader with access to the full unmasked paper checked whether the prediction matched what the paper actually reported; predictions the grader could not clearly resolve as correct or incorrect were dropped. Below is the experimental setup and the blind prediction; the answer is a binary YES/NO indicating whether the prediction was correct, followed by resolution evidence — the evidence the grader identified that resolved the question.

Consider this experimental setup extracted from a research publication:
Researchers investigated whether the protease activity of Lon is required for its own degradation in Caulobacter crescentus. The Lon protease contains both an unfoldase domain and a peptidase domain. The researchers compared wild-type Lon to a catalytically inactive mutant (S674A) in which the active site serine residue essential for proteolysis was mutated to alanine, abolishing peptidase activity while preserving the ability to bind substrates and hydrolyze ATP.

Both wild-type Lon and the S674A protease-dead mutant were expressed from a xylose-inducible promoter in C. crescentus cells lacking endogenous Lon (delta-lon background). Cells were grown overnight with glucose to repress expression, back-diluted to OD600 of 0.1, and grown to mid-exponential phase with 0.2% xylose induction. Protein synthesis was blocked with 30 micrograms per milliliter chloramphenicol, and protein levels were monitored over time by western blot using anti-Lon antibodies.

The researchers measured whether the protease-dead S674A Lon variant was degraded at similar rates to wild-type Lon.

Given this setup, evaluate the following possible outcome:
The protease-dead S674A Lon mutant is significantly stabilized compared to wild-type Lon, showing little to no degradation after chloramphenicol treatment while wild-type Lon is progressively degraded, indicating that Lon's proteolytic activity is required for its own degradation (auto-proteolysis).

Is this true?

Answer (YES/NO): YES